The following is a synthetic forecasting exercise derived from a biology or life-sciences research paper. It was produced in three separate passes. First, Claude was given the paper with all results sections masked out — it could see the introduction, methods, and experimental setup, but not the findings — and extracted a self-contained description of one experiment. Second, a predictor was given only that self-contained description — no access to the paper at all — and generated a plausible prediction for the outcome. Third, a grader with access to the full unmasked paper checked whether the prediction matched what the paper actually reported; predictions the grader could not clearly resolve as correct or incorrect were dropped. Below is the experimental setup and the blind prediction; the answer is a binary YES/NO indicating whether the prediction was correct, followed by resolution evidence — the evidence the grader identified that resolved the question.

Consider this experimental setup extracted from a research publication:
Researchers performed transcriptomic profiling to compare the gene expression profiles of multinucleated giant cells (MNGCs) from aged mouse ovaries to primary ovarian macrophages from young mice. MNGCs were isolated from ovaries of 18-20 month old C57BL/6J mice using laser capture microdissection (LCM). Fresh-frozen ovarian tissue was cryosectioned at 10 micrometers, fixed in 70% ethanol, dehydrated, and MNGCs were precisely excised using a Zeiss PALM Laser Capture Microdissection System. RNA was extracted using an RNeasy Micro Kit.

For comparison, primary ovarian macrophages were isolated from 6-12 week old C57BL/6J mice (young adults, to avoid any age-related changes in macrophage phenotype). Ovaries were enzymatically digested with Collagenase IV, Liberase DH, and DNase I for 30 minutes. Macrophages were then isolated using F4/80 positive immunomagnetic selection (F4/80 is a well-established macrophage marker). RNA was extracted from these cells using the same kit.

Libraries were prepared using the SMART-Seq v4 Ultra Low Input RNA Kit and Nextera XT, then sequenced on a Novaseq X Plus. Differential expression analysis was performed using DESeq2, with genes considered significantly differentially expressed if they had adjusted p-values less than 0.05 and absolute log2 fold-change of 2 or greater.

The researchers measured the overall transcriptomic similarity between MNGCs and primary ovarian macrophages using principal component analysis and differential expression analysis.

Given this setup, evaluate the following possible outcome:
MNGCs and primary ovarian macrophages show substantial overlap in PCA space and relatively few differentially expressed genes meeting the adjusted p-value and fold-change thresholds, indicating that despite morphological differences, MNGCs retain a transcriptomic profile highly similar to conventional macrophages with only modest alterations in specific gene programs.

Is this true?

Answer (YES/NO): NO